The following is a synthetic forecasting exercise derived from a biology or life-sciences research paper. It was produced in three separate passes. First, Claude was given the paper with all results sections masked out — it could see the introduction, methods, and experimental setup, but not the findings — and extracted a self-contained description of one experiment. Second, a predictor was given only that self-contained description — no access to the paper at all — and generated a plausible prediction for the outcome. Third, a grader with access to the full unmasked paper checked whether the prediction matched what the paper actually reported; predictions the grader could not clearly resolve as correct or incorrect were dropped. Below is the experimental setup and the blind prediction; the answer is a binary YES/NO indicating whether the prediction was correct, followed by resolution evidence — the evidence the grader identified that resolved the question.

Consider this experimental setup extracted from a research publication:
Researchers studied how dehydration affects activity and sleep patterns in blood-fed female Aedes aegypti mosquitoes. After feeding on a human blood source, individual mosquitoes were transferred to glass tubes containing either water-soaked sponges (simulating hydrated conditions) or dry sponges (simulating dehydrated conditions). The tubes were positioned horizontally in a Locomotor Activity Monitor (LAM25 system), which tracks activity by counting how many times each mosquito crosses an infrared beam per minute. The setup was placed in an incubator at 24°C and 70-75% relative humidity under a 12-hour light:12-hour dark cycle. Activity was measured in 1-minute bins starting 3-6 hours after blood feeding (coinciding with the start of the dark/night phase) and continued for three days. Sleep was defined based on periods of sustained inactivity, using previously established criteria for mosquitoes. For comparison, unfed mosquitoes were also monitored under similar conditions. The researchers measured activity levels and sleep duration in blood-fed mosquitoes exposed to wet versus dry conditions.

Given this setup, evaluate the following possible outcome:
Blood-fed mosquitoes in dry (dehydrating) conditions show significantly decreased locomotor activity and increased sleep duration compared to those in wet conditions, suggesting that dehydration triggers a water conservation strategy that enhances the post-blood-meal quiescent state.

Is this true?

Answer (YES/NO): NO